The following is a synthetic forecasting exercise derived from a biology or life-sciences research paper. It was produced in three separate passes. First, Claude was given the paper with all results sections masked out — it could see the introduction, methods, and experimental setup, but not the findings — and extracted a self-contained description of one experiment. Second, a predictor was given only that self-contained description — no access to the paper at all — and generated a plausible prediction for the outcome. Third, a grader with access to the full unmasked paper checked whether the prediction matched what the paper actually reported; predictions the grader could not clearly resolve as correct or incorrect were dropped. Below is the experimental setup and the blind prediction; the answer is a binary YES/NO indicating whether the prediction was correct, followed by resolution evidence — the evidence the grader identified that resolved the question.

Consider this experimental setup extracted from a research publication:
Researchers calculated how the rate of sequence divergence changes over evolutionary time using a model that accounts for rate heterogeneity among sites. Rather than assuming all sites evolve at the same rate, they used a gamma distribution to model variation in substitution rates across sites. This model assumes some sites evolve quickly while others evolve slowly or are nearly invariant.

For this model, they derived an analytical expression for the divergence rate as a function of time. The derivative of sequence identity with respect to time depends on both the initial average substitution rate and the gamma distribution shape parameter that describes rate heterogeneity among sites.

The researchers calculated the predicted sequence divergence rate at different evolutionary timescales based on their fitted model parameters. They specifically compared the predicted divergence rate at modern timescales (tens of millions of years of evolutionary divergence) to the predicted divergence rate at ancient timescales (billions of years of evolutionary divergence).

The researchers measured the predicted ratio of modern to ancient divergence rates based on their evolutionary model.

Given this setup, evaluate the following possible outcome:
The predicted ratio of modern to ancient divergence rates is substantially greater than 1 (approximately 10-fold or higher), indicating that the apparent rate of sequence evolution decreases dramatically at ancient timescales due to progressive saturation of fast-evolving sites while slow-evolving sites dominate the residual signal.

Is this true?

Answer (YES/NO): YES